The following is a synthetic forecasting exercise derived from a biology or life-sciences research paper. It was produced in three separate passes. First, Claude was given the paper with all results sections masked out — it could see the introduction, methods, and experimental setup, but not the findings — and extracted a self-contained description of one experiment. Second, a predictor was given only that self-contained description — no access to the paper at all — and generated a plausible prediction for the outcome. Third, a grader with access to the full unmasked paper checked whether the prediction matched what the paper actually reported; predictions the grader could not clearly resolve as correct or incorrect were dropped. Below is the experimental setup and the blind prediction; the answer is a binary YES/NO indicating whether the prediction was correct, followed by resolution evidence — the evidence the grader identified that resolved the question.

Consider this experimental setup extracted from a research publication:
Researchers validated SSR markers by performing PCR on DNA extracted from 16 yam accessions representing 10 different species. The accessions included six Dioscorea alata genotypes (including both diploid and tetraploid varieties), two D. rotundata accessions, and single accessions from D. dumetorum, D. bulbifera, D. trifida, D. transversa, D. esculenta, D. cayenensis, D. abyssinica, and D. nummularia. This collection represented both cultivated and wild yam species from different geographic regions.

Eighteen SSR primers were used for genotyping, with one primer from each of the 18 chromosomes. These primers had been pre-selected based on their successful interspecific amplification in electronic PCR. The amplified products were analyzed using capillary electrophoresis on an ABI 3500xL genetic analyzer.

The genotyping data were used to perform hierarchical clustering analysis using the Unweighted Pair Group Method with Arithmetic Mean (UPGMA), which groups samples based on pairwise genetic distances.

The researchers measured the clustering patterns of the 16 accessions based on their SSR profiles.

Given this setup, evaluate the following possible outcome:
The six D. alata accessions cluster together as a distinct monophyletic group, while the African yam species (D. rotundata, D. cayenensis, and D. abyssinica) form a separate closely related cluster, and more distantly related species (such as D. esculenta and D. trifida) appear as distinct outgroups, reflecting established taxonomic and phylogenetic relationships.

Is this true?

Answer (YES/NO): NO